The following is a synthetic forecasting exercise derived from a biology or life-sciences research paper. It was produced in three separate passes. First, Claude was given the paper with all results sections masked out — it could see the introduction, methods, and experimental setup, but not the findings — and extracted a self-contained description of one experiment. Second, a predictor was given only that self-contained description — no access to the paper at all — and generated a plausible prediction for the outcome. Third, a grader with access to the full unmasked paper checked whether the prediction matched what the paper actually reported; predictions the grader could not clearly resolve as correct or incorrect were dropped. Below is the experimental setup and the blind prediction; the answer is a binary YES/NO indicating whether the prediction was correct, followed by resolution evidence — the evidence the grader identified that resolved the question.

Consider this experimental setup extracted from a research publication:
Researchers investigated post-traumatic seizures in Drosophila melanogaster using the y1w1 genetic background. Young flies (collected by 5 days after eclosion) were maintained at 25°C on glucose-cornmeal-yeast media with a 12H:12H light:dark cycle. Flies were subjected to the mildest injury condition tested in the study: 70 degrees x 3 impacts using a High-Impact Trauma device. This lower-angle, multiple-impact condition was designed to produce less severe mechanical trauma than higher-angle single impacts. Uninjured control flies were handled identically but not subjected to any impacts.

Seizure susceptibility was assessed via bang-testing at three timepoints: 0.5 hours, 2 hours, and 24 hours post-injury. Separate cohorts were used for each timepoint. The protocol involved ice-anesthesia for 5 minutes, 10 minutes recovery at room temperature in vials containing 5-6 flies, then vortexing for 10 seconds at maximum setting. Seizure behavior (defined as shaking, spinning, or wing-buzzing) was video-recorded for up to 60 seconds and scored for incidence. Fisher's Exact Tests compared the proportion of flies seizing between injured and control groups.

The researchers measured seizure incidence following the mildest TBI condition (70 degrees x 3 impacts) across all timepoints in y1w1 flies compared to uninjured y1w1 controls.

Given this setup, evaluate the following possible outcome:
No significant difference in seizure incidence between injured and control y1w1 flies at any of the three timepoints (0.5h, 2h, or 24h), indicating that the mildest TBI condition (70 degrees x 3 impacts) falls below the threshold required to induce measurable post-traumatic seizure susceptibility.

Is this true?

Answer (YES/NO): NO